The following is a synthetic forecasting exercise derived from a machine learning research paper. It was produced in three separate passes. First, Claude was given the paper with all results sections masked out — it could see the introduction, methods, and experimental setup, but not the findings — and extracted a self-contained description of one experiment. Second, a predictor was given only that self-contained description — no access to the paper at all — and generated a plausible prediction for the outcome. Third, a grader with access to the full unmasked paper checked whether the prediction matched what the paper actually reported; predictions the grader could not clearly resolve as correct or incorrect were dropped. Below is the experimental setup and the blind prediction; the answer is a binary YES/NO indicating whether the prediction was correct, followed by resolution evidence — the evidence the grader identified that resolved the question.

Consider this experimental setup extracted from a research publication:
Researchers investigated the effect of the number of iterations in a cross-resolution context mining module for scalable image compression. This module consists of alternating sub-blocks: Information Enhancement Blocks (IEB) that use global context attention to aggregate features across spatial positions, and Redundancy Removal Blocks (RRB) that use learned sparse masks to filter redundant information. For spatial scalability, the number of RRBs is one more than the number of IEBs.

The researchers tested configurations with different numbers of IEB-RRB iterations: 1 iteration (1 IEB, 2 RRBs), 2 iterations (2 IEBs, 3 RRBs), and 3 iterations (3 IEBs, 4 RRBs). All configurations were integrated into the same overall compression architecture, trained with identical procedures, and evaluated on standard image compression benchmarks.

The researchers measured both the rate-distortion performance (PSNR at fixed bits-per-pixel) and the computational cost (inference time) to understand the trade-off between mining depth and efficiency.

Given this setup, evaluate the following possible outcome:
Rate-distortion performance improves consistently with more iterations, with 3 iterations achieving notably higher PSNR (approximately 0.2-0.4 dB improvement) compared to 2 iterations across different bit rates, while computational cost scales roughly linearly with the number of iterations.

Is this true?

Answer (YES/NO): NO